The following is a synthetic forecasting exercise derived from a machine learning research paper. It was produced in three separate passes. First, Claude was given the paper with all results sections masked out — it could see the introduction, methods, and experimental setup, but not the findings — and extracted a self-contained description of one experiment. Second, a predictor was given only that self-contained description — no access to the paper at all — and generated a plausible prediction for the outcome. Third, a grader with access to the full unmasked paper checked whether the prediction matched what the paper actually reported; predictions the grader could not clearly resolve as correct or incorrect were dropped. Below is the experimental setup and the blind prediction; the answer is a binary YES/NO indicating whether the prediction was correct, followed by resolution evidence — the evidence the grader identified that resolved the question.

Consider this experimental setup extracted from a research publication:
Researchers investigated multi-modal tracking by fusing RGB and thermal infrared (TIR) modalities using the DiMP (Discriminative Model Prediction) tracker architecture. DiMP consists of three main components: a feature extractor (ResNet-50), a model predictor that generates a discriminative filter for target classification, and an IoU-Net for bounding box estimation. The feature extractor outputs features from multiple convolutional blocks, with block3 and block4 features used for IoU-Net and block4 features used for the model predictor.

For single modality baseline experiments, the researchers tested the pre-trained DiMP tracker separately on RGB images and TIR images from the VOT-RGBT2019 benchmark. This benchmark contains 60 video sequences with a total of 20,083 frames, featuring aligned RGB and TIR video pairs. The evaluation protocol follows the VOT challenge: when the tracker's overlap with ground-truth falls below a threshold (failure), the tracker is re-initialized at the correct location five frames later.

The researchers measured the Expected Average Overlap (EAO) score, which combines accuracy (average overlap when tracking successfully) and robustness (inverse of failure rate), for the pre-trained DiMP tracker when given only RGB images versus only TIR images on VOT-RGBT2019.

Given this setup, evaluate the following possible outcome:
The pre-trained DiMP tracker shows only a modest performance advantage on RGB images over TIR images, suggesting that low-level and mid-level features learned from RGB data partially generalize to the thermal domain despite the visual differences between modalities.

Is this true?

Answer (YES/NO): NO